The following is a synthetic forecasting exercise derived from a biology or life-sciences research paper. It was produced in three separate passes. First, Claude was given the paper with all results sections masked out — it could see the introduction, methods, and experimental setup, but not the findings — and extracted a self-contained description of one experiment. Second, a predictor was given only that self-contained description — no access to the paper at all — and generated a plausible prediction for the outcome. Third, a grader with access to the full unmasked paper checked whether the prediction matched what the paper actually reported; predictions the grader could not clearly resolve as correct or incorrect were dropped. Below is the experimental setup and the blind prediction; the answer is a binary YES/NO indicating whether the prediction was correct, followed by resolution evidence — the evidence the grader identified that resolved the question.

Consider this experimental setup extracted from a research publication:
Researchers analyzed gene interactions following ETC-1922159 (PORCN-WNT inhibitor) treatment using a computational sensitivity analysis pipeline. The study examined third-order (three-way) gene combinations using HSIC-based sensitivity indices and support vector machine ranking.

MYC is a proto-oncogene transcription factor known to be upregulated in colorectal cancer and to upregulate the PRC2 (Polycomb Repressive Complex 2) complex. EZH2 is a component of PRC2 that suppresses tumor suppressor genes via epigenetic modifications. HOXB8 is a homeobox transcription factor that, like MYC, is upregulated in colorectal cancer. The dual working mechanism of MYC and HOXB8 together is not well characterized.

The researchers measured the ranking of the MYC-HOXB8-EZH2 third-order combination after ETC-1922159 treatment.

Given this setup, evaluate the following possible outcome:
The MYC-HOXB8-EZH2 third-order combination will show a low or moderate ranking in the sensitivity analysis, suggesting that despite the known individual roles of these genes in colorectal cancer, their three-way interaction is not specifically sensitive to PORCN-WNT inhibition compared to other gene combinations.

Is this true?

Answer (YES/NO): NO